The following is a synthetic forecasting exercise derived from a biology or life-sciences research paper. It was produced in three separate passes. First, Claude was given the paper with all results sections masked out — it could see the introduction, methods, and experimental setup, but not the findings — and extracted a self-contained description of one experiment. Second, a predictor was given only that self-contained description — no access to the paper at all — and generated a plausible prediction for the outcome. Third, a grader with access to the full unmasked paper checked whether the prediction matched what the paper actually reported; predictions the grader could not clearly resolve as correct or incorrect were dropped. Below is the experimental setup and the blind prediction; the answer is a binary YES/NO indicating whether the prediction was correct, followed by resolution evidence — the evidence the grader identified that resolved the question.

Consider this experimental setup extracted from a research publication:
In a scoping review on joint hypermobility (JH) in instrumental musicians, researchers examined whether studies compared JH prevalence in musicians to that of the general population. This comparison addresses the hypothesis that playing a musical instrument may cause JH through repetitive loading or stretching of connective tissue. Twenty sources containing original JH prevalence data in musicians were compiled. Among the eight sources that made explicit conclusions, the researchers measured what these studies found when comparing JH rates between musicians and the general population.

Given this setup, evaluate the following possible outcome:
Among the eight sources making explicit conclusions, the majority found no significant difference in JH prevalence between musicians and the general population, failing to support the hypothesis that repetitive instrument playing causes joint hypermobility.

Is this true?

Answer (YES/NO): NO